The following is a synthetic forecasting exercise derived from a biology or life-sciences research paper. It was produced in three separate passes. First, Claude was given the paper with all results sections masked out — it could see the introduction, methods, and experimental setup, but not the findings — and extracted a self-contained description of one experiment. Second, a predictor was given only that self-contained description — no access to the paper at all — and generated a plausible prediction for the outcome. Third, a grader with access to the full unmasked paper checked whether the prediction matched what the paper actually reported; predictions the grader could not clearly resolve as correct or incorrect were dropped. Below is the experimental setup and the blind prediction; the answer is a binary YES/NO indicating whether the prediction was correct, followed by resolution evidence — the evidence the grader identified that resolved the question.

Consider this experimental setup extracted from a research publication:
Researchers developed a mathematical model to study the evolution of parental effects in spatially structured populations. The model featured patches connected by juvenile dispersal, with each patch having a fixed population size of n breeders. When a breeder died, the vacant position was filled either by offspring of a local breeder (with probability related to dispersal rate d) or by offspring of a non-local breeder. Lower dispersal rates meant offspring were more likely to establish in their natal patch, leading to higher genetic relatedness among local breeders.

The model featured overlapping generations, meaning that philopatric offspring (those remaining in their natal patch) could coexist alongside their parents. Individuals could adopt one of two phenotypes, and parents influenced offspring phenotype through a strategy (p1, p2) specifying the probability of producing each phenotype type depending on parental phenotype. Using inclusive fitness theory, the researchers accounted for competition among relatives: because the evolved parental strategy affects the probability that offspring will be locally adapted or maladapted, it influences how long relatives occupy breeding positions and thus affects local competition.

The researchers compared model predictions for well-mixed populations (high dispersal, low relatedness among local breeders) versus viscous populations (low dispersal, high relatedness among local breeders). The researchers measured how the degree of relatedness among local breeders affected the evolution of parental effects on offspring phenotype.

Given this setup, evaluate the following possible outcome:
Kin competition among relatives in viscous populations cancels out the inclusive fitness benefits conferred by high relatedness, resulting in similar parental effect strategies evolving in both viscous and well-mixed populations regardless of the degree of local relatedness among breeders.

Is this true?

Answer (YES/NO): NO